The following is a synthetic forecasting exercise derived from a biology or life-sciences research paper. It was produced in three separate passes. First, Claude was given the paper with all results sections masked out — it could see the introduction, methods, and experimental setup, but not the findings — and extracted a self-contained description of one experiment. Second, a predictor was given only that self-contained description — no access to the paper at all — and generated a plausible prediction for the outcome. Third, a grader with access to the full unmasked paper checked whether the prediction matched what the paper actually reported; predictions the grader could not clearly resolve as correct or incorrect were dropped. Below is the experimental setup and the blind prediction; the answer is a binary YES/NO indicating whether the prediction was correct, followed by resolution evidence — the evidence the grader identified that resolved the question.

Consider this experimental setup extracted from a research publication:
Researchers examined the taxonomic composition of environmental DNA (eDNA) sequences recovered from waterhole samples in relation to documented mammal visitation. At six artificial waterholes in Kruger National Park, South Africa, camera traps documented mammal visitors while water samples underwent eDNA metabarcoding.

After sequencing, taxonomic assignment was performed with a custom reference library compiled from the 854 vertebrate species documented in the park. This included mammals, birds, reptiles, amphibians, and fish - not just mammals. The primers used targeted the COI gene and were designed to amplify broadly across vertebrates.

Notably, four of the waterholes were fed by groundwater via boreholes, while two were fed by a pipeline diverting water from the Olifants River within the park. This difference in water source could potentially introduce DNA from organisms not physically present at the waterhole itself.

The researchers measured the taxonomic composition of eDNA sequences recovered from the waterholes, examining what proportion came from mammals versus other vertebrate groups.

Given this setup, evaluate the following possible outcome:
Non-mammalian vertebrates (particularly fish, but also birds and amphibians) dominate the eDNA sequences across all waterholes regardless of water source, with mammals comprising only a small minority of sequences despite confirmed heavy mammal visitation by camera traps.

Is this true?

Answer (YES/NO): NO